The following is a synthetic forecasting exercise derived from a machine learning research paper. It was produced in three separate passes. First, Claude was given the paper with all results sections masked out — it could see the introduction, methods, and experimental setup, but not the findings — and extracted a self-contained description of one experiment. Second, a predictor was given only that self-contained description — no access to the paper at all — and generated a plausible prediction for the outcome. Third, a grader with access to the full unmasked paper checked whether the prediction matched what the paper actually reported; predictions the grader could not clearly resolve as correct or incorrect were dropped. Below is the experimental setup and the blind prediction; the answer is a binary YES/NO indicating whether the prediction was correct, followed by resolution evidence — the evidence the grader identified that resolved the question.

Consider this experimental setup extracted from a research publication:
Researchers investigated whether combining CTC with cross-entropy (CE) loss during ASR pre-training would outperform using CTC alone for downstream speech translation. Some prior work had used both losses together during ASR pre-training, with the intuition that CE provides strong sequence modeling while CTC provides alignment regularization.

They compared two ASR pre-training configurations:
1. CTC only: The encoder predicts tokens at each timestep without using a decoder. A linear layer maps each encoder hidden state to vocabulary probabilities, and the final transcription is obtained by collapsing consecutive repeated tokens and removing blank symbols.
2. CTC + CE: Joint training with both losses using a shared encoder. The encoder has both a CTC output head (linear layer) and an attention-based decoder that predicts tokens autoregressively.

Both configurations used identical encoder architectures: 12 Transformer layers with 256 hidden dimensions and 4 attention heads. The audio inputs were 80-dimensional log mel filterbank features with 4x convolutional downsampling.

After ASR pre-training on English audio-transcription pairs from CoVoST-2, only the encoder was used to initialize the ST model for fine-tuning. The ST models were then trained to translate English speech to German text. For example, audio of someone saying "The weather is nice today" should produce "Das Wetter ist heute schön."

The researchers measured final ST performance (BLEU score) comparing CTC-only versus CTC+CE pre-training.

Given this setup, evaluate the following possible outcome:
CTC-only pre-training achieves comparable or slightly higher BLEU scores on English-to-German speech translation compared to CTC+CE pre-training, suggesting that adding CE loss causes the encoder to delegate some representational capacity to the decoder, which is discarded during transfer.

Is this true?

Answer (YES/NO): YES